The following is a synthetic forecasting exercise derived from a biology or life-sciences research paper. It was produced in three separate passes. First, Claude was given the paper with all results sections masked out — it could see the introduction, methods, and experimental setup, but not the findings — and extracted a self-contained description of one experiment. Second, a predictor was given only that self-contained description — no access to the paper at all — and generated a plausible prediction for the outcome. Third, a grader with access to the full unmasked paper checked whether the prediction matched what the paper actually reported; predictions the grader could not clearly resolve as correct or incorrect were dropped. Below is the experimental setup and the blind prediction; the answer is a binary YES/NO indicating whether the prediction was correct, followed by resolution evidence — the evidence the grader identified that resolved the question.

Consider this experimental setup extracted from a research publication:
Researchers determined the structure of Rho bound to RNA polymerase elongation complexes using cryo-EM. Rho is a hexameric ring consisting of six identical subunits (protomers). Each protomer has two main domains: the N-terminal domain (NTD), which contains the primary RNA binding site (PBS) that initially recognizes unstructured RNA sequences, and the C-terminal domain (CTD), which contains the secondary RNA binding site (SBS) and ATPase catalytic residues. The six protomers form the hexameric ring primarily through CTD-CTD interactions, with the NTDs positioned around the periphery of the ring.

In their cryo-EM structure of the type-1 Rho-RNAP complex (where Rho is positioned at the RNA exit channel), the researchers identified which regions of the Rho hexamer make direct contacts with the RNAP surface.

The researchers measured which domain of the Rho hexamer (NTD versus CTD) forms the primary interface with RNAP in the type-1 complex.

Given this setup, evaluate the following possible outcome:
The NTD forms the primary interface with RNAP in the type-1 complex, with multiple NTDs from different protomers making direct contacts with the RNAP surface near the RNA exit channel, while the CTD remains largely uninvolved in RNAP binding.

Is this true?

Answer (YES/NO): NO